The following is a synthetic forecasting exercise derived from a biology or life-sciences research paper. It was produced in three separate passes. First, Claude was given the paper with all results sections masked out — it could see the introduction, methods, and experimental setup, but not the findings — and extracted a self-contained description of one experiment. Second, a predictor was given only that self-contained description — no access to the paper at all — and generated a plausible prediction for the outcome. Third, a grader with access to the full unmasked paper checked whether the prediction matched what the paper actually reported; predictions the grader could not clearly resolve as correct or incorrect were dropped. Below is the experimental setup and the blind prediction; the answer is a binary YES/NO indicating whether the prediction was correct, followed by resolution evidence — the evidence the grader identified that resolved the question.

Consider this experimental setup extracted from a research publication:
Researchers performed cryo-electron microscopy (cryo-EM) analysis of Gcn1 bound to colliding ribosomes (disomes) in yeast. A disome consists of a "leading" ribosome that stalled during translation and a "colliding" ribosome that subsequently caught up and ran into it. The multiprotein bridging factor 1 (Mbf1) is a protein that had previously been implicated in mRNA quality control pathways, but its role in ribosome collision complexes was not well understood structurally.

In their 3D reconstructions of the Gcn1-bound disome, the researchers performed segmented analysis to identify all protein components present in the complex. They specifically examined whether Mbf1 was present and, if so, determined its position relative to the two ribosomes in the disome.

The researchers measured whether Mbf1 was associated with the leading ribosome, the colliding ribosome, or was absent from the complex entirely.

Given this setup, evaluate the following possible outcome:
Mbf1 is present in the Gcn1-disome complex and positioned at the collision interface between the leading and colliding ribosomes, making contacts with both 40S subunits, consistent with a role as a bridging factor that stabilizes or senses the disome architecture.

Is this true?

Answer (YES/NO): NO